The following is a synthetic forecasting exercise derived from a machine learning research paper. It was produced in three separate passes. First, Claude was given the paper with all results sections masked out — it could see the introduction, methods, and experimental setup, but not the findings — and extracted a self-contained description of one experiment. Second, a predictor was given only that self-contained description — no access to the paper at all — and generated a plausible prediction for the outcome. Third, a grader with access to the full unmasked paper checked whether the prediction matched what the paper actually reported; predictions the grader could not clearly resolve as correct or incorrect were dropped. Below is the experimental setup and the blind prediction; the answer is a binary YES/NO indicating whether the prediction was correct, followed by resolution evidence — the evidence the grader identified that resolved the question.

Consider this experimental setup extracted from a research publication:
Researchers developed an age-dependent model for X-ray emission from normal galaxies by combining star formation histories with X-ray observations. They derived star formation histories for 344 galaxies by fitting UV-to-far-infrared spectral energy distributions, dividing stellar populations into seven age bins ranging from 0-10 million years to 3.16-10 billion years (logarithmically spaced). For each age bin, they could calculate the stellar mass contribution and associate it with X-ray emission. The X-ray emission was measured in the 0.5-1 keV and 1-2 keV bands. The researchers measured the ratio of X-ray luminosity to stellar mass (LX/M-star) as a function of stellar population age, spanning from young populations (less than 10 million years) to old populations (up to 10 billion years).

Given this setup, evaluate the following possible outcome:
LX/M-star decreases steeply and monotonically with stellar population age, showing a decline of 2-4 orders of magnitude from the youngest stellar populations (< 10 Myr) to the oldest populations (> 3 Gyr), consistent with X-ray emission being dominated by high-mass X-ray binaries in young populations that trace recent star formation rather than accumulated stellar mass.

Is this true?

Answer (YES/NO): NO